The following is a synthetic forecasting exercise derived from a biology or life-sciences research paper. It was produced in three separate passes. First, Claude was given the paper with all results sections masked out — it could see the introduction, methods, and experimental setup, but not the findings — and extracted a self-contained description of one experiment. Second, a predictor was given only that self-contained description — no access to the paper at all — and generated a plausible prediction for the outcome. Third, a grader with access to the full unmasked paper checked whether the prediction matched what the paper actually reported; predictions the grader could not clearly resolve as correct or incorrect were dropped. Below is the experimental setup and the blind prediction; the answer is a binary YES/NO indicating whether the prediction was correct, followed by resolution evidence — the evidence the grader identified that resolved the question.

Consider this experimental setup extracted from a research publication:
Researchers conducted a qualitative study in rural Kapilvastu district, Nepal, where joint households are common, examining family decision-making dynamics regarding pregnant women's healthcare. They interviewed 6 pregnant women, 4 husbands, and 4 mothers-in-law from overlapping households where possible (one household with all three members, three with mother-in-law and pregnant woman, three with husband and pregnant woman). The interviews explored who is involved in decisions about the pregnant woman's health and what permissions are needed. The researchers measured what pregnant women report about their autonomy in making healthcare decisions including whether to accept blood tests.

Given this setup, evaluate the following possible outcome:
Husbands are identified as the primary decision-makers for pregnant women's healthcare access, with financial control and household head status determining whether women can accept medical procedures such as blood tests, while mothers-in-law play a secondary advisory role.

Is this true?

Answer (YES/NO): NO